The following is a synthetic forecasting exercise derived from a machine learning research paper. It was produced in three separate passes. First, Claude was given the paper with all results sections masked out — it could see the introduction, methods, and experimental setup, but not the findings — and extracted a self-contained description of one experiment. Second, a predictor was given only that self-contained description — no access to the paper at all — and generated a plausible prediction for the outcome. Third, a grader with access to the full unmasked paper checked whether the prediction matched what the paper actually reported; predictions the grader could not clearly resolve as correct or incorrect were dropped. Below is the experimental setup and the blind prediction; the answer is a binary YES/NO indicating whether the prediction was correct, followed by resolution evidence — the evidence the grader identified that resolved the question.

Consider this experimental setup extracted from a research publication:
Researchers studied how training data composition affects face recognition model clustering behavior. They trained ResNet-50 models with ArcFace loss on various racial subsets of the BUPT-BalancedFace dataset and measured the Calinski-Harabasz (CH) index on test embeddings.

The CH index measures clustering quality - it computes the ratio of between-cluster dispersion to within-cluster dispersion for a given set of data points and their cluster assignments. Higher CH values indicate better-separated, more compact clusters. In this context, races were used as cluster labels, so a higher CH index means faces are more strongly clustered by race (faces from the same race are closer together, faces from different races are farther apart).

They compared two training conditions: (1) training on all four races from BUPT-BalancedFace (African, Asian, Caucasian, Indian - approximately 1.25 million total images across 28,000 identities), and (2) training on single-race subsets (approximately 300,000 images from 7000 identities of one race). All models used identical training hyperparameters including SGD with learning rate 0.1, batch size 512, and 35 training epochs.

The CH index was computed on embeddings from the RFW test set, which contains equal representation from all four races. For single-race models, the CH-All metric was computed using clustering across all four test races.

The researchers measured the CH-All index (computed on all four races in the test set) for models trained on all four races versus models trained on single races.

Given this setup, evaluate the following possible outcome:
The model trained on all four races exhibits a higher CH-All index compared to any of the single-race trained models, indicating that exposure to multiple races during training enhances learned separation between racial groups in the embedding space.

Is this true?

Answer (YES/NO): NO